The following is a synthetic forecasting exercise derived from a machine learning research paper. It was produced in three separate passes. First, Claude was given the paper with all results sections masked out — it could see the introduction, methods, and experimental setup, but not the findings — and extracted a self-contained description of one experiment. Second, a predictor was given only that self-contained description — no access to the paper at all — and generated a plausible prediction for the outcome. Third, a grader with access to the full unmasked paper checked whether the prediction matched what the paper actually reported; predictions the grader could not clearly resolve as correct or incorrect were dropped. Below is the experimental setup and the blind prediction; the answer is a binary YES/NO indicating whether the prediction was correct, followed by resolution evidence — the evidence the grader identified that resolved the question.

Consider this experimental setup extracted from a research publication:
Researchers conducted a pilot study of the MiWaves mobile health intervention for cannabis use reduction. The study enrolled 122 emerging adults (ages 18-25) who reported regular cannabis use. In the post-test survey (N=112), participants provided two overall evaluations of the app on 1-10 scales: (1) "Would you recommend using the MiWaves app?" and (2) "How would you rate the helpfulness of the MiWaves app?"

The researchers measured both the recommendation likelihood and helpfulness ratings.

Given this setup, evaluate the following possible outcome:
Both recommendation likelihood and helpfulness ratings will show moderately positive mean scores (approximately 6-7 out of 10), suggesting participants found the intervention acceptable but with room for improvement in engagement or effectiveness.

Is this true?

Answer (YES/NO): NO